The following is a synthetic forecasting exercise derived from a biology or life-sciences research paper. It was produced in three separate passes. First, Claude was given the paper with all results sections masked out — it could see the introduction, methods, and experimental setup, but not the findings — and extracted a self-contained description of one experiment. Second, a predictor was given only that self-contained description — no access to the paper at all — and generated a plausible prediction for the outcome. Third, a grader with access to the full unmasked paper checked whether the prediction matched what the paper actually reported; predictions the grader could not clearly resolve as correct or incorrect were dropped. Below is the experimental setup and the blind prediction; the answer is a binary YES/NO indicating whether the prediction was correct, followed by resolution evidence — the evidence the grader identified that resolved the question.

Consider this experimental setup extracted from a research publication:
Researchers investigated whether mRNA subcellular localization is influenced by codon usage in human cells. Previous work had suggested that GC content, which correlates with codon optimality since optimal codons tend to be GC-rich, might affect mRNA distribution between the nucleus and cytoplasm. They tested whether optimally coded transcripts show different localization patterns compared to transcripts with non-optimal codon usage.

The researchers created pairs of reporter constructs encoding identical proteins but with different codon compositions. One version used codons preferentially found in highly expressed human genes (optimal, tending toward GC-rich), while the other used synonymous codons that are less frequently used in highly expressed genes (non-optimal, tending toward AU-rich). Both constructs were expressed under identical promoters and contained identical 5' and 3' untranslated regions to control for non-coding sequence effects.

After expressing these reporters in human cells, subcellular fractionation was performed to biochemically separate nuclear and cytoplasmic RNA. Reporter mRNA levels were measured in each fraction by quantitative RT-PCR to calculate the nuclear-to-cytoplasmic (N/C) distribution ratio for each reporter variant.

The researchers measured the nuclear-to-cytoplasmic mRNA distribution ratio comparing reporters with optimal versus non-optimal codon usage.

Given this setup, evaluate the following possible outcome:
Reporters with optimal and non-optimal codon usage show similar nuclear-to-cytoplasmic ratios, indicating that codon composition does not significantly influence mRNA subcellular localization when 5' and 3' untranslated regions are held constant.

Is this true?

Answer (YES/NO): NO